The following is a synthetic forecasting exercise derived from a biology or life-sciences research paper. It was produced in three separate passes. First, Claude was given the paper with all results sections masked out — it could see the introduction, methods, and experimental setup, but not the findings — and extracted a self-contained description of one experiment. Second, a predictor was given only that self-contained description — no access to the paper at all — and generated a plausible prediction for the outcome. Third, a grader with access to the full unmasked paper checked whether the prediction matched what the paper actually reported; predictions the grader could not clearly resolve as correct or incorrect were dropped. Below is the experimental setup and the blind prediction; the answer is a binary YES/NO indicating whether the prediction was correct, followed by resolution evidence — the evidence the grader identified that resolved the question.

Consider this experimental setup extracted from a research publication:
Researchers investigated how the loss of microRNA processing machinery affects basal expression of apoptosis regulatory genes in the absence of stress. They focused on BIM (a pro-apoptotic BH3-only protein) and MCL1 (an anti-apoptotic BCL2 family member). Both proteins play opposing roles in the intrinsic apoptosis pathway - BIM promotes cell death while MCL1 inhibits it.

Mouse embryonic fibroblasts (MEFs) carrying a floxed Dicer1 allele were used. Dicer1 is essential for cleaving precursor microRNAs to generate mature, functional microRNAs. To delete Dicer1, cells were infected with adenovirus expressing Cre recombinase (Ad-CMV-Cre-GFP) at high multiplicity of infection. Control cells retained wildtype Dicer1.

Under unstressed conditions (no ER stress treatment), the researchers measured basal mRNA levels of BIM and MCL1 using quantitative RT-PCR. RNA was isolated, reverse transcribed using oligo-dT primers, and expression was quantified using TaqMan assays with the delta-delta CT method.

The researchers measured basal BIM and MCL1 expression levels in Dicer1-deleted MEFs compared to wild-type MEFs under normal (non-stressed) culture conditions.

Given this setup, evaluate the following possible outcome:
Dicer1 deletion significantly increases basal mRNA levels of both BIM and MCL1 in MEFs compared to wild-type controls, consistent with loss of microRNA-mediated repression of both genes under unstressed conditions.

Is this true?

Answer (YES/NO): YES